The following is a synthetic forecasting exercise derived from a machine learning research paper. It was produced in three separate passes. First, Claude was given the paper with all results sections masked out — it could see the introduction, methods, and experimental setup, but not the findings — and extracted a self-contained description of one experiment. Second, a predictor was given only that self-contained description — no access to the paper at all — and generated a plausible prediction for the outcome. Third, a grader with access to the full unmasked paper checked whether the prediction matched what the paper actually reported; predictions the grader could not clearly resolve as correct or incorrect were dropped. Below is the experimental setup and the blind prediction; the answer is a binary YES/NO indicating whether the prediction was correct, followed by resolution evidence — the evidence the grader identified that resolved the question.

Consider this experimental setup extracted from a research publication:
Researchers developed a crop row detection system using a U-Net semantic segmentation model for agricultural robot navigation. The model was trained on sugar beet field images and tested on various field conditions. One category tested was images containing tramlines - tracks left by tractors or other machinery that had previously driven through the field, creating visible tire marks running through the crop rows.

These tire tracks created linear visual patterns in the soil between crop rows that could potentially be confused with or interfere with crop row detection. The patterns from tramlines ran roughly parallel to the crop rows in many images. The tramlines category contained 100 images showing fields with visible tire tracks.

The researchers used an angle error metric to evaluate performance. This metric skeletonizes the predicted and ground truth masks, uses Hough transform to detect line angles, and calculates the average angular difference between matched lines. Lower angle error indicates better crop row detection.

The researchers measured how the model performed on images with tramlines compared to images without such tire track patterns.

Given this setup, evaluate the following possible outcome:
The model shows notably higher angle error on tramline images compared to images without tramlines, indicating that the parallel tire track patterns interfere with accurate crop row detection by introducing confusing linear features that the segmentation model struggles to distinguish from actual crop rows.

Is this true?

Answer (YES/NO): NO